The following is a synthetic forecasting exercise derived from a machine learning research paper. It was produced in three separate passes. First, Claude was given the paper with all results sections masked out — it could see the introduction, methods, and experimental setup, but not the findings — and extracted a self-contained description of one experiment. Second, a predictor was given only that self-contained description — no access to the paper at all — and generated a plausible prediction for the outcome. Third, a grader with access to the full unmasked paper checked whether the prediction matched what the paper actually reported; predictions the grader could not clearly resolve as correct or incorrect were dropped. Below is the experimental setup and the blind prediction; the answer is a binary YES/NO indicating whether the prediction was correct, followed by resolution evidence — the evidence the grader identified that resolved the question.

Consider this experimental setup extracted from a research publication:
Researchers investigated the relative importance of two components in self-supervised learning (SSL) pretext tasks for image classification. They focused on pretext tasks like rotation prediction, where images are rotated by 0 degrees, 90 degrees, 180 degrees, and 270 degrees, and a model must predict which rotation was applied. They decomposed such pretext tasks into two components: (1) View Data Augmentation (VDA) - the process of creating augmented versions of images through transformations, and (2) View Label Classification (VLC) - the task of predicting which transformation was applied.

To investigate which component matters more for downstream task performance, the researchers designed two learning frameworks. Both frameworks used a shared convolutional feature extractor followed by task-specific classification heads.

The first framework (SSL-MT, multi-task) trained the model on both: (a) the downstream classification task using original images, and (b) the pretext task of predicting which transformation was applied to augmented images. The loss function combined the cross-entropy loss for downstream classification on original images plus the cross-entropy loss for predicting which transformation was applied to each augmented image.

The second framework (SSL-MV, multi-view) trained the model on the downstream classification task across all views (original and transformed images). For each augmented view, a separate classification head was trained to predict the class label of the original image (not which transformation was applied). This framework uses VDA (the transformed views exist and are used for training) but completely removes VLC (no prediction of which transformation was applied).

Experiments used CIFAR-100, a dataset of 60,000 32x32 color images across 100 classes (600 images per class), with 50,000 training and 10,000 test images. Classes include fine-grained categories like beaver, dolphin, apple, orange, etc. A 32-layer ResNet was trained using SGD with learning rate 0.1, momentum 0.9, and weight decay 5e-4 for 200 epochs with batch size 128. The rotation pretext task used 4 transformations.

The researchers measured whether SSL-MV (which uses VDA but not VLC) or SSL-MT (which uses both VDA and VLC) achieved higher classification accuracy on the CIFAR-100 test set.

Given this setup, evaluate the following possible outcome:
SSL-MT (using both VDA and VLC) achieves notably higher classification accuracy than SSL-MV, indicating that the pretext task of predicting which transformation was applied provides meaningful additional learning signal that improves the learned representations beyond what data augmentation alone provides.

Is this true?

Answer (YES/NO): NO